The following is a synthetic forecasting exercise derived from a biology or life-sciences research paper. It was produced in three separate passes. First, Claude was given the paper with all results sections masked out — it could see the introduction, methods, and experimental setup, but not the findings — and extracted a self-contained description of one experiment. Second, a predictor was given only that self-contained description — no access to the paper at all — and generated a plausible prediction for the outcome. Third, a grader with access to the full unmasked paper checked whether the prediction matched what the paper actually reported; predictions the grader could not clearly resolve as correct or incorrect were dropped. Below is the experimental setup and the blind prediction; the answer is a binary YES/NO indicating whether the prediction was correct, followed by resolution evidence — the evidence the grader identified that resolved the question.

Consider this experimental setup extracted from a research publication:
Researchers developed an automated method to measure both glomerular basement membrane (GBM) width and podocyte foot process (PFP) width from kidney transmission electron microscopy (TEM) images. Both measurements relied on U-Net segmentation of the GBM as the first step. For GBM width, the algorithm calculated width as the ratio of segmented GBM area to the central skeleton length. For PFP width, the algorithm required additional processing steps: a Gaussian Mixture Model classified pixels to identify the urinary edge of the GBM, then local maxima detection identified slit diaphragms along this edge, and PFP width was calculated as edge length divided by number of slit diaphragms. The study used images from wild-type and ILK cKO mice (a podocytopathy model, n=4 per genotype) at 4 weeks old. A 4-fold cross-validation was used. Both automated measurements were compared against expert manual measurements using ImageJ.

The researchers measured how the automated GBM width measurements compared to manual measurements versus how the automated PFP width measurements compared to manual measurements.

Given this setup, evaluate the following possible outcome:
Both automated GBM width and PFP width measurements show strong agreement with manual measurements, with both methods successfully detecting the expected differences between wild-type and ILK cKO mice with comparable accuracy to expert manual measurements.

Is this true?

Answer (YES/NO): NO